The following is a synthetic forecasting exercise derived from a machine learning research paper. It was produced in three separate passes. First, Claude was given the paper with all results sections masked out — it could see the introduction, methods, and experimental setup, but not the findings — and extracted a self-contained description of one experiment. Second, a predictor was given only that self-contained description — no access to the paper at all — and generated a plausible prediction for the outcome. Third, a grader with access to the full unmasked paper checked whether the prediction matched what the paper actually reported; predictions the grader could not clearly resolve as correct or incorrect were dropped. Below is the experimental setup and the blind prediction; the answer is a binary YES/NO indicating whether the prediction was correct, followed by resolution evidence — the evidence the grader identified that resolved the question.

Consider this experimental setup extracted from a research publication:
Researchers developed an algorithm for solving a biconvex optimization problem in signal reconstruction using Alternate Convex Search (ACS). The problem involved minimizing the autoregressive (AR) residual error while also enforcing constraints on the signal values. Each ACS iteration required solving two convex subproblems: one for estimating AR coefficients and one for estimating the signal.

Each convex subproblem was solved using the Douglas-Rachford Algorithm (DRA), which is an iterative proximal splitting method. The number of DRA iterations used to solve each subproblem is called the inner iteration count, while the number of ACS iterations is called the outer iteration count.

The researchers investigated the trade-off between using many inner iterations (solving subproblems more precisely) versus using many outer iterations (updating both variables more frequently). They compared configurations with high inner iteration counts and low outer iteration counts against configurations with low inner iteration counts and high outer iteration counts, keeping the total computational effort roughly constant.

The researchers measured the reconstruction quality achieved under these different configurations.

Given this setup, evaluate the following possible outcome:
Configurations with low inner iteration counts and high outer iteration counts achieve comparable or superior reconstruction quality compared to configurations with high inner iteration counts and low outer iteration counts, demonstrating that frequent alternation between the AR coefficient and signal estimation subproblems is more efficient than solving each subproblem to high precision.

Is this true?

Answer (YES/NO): NO